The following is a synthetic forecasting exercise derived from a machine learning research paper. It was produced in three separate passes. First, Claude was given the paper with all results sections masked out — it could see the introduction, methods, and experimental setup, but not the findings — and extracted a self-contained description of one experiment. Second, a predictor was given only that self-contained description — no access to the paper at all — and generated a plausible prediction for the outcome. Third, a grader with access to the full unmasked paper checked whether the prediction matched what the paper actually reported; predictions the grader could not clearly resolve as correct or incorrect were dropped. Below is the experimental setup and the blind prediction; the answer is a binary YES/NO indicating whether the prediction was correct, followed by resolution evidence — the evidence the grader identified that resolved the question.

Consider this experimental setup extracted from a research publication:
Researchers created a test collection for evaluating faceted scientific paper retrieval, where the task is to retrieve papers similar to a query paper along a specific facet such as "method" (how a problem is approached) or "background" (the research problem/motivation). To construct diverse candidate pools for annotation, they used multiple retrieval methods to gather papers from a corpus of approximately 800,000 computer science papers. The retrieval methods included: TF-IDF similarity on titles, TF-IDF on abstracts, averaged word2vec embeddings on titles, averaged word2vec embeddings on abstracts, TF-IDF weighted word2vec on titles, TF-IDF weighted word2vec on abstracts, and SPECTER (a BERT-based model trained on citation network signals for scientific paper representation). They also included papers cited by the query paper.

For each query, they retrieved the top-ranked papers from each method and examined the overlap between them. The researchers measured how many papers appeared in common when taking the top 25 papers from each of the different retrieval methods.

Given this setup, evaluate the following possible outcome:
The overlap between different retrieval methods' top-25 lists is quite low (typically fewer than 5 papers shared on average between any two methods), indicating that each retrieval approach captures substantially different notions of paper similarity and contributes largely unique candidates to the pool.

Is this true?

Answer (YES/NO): YES